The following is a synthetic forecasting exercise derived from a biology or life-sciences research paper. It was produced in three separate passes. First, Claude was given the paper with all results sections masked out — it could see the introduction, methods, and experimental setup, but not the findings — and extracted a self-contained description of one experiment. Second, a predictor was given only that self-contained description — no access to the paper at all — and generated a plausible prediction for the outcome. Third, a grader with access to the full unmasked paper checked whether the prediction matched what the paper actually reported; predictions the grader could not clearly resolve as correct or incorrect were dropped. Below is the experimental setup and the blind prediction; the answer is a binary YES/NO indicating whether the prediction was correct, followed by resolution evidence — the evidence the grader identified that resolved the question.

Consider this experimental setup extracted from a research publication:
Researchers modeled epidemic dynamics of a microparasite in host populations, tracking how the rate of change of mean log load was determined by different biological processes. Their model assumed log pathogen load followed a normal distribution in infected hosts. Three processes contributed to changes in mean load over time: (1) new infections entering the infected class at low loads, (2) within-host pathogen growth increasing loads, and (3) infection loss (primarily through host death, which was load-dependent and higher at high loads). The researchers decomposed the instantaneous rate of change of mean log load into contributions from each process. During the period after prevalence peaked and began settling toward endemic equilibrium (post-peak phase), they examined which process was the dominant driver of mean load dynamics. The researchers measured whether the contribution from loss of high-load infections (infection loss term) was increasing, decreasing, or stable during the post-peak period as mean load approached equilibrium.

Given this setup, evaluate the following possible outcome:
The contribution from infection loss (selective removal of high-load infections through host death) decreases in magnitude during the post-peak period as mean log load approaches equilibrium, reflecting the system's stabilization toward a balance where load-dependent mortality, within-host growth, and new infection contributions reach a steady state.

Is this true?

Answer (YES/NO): NO